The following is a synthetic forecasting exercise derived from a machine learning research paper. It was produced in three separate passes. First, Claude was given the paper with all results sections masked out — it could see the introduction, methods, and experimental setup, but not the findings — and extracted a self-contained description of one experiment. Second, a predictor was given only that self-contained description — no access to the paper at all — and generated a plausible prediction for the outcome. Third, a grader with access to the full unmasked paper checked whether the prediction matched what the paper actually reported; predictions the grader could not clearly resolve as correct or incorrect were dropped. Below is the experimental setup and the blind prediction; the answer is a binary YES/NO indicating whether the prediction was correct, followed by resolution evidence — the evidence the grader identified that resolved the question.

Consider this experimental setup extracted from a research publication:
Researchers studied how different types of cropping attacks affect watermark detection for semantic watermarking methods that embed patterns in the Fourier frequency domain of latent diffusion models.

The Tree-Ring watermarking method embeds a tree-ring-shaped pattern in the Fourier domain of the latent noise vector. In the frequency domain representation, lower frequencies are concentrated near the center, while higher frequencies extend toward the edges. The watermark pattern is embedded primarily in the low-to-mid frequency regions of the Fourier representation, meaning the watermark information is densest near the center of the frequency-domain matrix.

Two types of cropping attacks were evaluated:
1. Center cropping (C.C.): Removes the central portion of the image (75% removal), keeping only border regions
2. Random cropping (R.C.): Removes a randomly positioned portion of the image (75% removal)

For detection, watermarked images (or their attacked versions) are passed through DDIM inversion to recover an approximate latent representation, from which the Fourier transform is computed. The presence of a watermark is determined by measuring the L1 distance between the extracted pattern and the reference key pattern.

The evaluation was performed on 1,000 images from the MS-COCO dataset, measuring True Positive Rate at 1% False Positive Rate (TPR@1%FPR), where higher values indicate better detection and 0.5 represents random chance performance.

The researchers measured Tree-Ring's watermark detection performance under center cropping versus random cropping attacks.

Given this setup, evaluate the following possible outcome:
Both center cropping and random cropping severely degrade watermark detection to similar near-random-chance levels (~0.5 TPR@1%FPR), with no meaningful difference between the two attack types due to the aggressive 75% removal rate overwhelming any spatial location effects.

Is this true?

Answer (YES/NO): NO